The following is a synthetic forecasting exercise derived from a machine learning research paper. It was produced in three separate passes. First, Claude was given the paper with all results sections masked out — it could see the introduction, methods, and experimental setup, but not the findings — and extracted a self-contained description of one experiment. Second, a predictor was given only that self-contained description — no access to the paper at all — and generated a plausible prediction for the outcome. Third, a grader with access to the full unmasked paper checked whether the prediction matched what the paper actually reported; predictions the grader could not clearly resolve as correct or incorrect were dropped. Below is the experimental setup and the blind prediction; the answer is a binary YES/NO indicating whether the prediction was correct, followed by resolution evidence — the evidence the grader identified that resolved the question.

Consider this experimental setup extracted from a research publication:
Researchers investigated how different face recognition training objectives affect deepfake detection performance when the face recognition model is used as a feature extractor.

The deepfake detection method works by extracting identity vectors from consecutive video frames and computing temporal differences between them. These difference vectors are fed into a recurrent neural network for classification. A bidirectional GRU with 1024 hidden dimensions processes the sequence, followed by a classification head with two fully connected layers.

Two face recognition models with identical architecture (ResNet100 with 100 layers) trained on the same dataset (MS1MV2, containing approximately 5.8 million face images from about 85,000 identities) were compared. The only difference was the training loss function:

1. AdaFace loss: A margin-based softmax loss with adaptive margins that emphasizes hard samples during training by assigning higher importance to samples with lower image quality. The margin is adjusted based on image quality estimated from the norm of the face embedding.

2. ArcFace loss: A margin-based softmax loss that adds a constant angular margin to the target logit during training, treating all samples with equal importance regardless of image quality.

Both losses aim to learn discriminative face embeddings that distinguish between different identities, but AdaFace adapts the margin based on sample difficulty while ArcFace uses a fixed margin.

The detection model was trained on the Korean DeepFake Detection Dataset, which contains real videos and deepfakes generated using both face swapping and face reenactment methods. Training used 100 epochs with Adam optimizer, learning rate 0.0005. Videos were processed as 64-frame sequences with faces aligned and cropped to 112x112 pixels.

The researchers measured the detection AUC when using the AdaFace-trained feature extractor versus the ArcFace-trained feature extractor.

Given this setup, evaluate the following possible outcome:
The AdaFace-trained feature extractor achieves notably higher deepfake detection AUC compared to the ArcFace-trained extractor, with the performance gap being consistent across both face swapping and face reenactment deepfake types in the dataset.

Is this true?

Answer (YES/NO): YES